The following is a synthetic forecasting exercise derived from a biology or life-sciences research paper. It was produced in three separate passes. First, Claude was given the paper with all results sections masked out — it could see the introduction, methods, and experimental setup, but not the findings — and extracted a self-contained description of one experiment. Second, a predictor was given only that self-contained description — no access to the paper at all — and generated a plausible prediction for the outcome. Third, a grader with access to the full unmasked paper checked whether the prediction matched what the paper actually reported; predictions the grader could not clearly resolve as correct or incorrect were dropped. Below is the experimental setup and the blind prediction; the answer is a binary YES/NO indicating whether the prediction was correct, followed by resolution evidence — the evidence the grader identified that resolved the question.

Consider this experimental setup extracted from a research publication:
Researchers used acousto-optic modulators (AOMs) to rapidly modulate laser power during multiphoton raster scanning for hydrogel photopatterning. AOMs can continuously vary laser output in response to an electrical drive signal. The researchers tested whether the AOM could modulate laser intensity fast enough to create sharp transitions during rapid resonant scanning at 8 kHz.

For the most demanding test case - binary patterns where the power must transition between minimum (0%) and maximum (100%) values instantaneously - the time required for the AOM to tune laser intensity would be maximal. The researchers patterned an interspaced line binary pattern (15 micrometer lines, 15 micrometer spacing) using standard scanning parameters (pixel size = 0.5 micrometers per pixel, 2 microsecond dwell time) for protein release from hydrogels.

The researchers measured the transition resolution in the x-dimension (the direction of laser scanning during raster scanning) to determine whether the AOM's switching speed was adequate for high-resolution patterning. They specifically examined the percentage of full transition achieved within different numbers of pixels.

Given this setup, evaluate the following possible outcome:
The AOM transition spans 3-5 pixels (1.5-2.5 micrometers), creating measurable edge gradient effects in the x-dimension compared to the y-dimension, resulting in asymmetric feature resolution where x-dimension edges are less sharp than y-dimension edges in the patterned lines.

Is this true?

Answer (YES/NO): NO